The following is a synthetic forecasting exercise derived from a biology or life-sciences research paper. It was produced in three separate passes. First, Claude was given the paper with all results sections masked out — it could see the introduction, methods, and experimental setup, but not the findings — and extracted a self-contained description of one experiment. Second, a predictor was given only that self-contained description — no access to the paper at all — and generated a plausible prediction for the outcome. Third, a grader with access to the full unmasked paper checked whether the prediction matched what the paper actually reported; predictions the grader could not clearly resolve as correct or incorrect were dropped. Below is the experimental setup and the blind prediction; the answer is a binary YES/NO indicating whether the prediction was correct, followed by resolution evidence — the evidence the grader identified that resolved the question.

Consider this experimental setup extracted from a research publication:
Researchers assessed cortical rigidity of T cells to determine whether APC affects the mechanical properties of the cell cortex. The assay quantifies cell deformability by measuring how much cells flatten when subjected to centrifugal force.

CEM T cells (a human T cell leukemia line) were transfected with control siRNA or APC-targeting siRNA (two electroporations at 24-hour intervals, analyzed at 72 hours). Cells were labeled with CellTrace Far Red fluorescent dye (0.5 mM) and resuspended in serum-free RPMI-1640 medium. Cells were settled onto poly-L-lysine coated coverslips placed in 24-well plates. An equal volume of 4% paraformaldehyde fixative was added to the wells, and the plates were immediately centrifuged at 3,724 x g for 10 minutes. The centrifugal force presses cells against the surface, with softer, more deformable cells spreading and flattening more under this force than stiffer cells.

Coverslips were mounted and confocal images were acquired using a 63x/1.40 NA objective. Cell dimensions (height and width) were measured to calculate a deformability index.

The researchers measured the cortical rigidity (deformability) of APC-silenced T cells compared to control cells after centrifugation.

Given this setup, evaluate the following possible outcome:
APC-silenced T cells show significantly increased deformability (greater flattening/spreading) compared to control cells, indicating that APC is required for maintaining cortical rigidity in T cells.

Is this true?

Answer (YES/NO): YES